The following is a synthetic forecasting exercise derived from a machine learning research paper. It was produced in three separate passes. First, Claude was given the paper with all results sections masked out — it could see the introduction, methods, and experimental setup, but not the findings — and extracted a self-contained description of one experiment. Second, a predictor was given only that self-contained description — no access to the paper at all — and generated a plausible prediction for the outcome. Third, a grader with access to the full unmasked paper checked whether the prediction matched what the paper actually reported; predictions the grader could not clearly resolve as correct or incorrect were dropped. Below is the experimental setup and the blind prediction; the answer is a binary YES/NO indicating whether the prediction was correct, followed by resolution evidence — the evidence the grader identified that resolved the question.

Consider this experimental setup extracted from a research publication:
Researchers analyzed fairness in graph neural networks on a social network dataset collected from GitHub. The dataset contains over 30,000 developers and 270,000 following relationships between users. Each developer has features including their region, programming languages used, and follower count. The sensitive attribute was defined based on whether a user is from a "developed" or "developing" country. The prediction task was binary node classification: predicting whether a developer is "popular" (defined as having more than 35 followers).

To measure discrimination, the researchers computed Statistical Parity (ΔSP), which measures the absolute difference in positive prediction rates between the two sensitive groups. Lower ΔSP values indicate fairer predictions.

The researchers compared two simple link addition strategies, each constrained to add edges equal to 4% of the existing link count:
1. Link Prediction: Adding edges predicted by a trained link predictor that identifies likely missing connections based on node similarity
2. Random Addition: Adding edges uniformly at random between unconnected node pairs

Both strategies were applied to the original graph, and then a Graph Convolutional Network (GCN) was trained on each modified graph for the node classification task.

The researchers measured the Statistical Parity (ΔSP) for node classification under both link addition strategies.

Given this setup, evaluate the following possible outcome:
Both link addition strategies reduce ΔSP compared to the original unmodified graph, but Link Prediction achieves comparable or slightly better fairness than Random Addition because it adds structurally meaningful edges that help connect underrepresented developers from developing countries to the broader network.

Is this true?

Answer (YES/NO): NO